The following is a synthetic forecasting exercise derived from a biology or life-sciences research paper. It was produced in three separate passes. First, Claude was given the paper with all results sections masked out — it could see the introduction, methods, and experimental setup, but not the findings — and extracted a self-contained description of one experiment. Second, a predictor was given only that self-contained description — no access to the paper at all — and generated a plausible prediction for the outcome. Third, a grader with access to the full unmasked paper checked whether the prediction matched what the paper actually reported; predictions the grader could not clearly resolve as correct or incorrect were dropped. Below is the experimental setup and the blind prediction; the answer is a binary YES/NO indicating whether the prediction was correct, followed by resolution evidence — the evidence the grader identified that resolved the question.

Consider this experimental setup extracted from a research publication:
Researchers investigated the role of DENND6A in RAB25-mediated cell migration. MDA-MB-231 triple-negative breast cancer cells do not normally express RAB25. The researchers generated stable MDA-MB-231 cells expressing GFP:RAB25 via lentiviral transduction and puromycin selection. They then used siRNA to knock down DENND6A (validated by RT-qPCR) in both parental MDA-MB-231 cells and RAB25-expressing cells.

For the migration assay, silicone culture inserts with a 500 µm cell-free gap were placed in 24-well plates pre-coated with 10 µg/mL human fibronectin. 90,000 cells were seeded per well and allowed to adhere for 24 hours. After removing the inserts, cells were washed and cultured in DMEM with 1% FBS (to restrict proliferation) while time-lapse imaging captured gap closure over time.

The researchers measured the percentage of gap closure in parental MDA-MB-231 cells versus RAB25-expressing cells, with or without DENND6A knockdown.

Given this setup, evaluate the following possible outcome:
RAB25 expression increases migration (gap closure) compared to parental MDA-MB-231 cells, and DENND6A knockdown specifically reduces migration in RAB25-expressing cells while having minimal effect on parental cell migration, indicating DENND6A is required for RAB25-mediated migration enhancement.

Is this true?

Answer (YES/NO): YES